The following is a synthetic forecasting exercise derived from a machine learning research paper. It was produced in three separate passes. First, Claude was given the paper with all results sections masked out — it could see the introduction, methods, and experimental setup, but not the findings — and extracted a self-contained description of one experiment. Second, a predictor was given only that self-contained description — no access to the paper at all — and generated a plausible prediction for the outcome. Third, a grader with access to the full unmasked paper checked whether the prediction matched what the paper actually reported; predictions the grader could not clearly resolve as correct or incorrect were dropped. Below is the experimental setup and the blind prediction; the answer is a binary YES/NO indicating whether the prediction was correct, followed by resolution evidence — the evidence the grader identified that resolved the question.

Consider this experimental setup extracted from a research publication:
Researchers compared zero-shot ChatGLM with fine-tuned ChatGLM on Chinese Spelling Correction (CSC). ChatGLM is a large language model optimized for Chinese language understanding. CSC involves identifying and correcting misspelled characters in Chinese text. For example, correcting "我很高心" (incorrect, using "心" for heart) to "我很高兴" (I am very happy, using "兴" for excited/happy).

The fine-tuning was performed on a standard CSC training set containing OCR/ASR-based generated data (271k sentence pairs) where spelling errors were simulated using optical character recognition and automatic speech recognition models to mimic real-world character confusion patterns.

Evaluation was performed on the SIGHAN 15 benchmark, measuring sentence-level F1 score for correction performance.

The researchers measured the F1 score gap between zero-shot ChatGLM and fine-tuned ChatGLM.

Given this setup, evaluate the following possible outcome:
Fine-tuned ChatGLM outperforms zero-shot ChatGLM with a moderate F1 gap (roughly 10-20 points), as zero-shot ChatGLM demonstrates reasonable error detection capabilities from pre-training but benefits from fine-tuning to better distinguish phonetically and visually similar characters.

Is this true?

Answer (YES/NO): NO